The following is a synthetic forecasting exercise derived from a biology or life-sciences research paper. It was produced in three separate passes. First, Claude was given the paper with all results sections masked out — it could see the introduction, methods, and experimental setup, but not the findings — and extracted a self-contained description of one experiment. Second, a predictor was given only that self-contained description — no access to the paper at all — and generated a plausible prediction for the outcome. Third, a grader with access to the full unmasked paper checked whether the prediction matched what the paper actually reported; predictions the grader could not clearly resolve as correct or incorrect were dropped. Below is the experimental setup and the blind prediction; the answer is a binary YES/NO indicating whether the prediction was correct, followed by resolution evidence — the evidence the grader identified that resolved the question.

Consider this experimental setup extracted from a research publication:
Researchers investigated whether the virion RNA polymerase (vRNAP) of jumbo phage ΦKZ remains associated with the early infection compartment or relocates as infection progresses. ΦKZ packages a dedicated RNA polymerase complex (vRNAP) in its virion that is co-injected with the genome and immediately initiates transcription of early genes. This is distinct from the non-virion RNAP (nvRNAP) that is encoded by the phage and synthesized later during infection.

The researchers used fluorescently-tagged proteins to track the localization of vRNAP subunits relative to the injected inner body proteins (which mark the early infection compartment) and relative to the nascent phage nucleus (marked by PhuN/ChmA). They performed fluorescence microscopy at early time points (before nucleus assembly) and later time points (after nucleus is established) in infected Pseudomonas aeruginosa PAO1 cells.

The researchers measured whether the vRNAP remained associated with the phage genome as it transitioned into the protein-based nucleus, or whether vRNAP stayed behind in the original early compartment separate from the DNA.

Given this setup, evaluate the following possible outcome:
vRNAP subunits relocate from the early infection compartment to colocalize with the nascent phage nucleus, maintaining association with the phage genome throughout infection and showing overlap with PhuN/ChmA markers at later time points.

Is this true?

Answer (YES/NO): NO